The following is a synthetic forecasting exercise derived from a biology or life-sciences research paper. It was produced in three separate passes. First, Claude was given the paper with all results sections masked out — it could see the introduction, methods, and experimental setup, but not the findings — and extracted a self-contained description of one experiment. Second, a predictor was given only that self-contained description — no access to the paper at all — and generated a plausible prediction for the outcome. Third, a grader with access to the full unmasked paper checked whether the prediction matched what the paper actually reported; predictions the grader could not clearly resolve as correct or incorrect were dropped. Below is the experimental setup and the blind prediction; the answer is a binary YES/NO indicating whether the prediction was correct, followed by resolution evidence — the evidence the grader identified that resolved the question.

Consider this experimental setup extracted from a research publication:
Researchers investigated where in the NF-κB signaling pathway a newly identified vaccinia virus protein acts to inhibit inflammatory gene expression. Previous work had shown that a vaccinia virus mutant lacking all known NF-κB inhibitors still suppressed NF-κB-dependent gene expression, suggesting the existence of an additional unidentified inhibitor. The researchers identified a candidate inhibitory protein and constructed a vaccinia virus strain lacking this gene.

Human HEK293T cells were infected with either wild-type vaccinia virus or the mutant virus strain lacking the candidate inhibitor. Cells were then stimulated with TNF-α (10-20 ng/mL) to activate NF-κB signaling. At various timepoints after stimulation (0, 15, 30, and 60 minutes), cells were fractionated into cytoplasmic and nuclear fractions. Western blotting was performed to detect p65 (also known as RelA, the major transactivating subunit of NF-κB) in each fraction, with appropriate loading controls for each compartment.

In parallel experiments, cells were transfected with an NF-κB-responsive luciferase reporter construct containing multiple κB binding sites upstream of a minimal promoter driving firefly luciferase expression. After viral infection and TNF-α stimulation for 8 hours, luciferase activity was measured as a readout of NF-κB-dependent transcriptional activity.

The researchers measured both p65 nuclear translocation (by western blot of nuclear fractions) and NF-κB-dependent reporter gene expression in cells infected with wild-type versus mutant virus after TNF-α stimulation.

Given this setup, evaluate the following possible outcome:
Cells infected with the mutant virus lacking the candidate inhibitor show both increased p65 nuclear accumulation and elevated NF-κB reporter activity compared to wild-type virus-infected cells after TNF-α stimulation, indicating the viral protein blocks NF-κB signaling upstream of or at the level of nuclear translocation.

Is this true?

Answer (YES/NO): NO